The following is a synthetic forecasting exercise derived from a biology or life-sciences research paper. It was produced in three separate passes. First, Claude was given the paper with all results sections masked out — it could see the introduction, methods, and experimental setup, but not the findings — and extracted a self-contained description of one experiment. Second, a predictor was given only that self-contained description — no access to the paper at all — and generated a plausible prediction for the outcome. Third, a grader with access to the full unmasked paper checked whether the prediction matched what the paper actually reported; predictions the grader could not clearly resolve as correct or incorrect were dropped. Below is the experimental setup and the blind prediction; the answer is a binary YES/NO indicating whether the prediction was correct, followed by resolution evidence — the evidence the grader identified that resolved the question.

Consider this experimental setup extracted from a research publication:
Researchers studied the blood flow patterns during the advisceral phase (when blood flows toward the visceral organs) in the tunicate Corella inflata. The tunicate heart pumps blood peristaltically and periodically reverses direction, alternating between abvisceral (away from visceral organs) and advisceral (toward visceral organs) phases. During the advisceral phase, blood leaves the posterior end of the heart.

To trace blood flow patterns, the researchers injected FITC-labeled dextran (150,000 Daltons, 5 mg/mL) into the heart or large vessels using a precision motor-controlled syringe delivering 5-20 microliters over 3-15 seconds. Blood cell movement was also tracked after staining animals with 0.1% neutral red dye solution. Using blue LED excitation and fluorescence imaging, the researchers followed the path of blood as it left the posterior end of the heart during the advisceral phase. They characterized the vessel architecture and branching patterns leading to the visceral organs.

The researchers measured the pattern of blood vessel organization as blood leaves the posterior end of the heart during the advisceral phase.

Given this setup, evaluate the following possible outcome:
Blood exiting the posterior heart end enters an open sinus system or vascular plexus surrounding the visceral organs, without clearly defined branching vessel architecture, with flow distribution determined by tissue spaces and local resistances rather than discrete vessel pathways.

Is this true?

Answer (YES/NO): NO